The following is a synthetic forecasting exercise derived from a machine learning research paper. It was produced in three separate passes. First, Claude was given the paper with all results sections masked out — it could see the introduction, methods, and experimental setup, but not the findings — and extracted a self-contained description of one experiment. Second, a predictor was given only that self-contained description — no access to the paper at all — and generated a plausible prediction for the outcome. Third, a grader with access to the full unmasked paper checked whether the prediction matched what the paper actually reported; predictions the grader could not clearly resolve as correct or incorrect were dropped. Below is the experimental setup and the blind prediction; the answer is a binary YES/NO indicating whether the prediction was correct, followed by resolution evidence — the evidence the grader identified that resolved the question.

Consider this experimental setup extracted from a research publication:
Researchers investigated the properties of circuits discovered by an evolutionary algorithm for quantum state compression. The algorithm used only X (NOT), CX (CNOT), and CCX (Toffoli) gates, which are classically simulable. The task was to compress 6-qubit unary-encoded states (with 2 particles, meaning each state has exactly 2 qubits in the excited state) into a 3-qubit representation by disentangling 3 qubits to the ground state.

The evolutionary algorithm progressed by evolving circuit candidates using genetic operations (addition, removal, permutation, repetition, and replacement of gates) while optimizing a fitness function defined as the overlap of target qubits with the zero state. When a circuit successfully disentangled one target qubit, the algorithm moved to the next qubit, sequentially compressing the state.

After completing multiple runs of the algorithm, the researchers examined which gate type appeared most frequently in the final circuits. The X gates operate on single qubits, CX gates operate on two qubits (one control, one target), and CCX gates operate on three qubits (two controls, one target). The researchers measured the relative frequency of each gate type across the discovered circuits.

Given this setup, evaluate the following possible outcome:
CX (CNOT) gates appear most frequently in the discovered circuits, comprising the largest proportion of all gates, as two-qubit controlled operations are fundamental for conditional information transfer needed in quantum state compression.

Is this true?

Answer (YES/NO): NO